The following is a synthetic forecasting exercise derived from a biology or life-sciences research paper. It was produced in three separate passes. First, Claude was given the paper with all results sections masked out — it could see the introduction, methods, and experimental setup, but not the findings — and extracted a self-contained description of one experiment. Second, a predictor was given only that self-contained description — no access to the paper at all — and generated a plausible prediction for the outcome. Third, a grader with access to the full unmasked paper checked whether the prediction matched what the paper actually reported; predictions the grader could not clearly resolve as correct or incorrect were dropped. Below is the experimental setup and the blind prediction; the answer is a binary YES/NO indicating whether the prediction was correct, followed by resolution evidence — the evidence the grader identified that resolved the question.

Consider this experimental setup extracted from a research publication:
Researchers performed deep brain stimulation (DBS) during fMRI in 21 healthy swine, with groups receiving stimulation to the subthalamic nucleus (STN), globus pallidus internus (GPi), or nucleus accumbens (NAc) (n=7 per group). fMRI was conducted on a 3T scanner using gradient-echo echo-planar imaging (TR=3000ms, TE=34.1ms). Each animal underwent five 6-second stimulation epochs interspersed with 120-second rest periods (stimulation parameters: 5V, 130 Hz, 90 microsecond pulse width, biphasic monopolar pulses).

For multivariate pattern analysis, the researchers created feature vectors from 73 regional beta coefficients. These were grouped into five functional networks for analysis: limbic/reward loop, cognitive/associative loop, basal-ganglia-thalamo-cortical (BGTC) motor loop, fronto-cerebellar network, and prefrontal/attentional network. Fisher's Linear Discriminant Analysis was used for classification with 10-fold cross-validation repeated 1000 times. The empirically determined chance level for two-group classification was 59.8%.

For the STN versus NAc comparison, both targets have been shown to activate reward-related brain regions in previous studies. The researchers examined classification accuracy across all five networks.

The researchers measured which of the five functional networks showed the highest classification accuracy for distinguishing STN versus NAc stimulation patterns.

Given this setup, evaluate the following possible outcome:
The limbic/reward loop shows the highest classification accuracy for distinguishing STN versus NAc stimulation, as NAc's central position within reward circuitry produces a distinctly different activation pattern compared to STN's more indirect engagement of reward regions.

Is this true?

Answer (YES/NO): NO